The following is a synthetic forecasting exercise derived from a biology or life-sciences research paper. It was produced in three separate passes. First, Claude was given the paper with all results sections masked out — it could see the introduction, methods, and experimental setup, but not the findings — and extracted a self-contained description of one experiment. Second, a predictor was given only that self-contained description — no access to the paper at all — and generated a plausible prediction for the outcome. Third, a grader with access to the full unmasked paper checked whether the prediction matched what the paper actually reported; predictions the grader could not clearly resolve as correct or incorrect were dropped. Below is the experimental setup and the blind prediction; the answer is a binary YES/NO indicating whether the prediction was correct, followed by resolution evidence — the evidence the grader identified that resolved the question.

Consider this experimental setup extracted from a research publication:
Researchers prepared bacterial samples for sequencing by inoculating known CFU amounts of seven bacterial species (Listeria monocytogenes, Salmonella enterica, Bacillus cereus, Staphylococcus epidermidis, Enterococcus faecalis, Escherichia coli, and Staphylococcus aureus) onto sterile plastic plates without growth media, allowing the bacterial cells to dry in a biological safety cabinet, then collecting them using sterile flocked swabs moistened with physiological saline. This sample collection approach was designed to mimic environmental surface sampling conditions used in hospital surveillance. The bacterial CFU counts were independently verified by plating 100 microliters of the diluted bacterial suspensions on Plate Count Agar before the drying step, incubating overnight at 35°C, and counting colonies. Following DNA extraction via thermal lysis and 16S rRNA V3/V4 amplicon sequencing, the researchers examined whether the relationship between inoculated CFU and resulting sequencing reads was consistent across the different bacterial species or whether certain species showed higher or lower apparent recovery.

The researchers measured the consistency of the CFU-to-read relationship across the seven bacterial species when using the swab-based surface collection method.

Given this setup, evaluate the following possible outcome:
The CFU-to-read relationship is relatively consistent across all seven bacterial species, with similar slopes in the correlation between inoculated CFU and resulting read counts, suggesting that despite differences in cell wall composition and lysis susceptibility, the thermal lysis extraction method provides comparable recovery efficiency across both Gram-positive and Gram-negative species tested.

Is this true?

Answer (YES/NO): NO